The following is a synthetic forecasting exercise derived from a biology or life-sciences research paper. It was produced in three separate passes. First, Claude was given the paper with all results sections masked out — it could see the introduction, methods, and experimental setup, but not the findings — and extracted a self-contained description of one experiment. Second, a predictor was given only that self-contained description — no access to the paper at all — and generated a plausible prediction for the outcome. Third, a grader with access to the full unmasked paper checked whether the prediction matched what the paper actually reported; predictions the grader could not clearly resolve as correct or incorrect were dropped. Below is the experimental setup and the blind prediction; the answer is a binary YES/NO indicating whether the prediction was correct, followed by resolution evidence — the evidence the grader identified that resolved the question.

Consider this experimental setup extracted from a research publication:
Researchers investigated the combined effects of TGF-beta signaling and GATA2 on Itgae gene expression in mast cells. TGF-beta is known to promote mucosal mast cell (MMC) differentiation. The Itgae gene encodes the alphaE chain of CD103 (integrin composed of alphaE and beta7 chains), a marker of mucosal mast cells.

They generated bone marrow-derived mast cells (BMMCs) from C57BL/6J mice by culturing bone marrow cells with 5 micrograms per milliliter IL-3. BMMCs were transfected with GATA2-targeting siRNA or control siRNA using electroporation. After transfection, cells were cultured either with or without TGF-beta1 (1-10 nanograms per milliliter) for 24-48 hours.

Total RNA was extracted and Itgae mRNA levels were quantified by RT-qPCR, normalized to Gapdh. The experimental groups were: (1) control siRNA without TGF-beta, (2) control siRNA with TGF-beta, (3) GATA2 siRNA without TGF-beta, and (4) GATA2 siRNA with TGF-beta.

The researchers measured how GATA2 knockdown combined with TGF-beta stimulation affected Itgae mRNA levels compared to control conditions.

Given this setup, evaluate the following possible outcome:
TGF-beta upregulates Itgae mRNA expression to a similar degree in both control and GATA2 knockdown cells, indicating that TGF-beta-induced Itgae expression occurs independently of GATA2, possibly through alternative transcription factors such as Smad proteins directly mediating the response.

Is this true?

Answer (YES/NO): NO